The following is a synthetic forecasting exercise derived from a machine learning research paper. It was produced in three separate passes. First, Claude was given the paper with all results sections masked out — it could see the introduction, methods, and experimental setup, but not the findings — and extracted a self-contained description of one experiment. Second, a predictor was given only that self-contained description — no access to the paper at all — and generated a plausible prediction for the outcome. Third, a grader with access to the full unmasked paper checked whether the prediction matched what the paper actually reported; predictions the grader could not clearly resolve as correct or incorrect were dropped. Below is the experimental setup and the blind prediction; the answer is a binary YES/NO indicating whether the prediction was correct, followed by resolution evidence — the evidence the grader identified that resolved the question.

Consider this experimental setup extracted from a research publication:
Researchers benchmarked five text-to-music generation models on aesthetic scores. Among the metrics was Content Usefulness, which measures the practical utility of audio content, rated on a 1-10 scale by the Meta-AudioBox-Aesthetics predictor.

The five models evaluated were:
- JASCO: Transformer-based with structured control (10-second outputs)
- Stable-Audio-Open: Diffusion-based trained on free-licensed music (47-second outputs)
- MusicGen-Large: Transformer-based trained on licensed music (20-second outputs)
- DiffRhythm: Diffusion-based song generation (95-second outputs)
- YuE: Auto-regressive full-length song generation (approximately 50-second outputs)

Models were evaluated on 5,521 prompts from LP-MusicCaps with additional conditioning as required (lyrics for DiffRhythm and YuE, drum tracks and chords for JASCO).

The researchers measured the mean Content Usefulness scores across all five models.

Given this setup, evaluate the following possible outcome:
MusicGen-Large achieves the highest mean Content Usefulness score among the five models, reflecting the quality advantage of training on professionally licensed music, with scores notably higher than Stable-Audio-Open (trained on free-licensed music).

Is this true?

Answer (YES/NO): NO